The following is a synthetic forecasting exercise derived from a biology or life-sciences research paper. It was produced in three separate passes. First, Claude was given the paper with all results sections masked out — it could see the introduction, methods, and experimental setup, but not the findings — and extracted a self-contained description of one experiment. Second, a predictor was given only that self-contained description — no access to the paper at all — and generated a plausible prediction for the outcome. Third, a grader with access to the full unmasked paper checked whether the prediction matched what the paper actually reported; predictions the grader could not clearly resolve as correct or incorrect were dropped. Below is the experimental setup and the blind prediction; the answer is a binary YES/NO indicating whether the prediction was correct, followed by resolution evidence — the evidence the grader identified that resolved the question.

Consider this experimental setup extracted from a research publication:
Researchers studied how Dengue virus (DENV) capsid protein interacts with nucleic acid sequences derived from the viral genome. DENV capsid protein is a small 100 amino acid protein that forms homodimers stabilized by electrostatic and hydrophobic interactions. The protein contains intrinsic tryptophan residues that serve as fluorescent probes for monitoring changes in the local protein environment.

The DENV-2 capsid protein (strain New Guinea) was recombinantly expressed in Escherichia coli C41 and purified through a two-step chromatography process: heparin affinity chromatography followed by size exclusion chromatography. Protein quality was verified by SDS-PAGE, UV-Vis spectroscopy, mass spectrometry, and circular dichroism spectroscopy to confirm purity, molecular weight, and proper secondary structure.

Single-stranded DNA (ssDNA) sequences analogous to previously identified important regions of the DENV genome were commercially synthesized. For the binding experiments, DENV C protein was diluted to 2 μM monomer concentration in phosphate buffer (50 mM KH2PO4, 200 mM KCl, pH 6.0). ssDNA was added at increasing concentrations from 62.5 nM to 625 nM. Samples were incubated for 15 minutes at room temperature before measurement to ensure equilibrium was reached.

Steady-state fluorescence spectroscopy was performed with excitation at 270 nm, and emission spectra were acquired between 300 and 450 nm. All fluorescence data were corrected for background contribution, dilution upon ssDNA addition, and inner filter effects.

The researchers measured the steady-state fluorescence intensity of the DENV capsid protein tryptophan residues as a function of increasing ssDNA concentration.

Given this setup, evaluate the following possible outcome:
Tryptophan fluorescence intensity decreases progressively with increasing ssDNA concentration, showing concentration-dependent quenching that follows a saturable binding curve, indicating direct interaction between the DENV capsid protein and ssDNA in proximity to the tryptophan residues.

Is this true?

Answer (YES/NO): YES